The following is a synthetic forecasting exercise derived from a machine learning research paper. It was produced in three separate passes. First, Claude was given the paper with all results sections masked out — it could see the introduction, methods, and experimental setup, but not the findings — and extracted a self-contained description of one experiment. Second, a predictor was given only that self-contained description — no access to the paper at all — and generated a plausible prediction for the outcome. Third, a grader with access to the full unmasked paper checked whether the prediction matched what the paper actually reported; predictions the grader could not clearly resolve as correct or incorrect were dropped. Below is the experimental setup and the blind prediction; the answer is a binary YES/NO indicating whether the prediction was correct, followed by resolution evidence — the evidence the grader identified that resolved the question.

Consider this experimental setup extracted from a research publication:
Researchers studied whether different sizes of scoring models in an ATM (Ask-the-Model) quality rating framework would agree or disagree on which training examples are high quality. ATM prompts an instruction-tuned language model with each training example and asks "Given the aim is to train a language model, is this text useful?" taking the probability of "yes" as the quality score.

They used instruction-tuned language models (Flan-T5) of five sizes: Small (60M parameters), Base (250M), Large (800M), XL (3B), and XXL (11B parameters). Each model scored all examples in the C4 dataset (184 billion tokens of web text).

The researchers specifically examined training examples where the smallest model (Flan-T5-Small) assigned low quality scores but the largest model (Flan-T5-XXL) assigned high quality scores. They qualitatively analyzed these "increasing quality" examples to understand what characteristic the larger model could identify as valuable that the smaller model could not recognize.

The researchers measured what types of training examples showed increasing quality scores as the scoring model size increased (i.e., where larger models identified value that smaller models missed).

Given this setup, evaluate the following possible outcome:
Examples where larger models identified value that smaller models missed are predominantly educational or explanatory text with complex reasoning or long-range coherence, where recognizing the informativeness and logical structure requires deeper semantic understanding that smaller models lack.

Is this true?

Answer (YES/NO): NO